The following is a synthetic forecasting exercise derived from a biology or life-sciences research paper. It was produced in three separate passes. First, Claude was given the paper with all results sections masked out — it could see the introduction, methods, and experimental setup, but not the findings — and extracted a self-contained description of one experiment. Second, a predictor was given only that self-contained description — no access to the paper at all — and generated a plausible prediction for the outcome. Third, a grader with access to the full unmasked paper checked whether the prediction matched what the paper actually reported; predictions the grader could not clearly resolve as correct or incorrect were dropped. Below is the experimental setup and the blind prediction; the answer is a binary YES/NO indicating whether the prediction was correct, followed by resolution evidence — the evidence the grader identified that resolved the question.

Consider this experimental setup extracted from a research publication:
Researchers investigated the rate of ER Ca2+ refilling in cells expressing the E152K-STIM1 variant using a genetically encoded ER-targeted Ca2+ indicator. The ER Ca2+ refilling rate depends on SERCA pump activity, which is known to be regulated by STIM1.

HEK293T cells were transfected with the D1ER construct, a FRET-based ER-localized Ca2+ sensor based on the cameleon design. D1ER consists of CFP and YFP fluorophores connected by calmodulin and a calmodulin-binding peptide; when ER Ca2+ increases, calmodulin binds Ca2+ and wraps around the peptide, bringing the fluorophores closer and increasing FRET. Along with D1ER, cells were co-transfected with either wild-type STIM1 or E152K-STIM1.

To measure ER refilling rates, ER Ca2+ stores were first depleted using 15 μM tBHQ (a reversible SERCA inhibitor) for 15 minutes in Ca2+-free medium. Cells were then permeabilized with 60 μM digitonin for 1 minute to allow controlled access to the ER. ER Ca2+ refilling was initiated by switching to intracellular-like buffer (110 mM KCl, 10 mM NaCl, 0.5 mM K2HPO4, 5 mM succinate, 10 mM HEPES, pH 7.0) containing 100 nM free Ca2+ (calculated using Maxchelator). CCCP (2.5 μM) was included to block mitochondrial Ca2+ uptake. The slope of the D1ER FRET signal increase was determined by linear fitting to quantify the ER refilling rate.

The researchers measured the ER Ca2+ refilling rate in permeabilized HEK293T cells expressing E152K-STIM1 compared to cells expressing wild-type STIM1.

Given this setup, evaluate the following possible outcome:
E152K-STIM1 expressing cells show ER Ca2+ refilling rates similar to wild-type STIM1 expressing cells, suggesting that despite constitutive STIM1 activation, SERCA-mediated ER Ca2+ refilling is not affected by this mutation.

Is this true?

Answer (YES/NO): NO